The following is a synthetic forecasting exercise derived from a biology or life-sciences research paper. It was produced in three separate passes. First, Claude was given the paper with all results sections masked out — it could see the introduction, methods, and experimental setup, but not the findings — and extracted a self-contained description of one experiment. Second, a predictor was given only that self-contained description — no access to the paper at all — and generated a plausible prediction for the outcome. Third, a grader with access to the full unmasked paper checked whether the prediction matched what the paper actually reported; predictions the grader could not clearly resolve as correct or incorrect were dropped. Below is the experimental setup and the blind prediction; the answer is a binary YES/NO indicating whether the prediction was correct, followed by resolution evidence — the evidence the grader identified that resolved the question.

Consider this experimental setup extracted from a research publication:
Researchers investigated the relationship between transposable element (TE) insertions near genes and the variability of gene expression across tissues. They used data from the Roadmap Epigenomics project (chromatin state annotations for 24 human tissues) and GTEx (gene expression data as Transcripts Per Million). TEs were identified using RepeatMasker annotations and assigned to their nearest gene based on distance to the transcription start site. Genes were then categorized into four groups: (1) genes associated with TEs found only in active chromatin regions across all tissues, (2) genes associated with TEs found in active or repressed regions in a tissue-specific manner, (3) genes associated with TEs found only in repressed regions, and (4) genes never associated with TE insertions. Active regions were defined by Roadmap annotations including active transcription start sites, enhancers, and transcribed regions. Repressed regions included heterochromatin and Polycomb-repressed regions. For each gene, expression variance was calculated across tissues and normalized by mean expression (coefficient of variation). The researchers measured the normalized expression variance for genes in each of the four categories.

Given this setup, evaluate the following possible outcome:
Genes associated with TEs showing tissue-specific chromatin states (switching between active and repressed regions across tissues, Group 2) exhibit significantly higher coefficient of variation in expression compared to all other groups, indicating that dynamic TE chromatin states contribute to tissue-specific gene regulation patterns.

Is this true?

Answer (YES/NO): NO